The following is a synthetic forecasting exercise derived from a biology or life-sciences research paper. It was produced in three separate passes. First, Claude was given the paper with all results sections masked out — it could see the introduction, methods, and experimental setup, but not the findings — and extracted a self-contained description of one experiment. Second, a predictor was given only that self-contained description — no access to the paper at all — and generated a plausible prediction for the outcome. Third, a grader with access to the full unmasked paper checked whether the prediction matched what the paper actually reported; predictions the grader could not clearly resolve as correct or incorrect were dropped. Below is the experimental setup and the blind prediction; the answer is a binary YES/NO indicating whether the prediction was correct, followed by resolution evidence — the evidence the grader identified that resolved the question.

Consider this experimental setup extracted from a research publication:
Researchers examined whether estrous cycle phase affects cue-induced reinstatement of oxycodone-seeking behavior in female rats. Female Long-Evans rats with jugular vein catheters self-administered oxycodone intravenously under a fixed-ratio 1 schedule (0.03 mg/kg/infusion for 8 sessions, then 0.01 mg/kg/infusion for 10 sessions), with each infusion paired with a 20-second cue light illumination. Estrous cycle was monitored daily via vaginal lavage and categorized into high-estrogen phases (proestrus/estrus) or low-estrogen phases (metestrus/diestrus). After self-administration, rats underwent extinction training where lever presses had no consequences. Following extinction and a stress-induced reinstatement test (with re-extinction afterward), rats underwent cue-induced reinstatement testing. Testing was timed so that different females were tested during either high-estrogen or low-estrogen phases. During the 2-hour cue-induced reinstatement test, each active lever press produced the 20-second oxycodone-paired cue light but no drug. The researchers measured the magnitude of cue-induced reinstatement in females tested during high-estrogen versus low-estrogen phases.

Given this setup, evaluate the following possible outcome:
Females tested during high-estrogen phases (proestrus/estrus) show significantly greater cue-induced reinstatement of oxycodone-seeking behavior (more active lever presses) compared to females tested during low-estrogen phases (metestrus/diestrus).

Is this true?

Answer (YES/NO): NO